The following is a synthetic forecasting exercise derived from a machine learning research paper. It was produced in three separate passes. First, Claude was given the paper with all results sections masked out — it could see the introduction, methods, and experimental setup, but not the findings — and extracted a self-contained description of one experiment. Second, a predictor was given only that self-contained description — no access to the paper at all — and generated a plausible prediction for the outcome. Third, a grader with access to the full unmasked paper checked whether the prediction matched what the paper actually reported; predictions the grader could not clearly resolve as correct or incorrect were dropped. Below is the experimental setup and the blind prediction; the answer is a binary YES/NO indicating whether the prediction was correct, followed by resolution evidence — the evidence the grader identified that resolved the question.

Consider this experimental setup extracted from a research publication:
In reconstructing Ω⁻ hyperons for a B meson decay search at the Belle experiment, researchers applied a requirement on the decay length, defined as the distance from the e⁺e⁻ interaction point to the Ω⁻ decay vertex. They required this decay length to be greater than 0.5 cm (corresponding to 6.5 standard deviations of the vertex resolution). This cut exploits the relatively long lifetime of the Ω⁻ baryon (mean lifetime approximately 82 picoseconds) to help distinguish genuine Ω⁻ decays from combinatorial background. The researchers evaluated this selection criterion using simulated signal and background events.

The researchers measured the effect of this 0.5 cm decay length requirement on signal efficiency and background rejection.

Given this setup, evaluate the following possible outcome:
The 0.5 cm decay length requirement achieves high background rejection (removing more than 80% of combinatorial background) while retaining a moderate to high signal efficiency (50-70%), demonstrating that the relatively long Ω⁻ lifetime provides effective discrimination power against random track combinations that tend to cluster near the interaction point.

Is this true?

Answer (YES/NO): NO